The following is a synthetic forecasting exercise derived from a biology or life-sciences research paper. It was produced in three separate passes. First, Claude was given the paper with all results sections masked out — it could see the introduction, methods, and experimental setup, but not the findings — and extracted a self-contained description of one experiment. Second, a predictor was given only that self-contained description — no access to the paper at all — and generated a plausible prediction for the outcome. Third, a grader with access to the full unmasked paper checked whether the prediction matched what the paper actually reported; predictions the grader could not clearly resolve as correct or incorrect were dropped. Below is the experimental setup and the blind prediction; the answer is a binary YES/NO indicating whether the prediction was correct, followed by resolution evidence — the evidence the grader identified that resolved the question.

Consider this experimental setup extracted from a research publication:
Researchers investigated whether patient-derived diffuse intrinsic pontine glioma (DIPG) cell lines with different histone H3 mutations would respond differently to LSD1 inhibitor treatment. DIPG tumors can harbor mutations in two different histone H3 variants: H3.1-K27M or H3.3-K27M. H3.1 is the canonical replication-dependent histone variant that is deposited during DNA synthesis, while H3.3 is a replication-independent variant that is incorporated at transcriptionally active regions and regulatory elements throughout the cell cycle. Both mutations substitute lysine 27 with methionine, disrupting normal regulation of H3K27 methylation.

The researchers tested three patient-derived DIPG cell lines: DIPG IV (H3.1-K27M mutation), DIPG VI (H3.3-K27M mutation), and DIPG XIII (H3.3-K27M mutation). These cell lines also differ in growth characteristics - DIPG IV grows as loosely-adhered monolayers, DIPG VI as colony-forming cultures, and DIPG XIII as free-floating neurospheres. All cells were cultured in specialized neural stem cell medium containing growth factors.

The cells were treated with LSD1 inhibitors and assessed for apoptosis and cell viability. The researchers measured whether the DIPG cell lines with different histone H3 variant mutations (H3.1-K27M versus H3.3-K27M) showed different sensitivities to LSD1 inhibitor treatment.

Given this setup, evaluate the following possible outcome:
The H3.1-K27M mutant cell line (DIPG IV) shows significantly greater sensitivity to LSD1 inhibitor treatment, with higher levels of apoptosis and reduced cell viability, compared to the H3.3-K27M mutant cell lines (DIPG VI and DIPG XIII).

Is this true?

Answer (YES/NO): NO